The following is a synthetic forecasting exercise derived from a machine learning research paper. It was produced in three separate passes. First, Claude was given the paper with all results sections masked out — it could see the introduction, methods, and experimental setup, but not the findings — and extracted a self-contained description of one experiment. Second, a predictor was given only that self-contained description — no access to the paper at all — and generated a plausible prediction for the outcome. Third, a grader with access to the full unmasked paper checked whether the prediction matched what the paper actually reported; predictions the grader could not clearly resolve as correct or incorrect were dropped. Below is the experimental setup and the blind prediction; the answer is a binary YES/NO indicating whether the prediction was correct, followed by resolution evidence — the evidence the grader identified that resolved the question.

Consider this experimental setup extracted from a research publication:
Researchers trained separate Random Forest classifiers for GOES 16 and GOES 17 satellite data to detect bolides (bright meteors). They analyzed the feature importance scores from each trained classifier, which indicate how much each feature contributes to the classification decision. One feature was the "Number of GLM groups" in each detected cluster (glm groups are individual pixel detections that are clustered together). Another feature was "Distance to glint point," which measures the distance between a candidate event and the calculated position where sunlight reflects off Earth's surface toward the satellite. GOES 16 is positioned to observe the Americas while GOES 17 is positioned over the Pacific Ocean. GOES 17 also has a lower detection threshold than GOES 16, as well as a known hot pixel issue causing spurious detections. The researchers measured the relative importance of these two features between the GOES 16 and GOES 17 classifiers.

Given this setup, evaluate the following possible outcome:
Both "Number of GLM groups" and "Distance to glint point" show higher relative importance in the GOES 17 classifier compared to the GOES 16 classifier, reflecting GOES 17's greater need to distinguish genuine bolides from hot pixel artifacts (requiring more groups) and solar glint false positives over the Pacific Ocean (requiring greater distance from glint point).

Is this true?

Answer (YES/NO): NO